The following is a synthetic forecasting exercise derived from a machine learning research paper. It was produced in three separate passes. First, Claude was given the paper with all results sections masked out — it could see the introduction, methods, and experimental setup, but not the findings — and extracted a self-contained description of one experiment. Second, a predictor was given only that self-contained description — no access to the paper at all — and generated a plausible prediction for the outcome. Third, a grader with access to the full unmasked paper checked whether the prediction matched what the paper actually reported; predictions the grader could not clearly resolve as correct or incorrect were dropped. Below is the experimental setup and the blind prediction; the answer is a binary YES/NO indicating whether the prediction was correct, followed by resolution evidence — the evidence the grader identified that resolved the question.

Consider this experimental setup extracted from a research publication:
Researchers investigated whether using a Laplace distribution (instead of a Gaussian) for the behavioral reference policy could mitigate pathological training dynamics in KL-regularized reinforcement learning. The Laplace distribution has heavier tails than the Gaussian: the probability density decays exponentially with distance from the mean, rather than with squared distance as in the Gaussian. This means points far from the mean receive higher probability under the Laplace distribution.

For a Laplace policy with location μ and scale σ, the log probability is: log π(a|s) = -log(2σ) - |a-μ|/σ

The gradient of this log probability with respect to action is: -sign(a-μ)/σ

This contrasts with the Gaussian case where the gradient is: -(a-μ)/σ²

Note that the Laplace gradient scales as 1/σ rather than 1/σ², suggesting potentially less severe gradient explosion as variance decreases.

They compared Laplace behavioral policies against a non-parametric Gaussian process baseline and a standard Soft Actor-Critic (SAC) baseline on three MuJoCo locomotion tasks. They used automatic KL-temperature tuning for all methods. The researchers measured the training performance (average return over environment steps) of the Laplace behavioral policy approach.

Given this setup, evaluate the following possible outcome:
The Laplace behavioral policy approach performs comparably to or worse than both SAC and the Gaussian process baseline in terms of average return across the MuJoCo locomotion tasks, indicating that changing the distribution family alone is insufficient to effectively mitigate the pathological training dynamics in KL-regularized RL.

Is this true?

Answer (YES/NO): NO